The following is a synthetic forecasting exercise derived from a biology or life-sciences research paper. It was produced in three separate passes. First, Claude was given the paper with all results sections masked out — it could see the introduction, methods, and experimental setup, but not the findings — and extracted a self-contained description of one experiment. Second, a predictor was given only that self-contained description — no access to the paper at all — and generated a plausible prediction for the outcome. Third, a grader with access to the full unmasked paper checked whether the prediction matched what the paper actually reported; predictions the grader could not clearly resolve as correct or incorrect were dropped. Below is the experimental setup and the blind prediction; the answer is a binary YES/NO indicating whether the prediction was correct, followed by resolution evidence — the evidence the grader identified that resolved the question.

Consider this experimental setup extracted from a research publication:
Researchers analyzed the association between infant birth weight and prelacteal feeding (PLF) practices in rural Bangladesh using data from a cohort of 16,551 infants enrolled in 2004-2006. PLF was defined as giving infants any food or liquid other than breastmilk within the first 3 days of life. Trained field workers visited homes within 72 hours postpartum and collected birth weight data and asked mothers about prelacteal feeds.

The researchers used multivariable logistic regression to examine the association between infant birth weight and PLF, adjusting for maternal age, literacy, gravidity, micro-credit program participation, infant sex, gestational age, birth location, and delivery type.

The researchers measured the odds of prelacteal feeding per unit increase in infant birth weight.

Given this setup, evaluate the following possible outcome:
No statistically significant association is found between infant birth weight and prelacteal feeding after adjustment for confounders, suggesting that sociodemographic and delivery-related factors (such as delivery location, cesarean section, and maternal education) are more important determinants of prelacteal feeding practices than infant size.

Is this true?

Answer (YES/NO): NO